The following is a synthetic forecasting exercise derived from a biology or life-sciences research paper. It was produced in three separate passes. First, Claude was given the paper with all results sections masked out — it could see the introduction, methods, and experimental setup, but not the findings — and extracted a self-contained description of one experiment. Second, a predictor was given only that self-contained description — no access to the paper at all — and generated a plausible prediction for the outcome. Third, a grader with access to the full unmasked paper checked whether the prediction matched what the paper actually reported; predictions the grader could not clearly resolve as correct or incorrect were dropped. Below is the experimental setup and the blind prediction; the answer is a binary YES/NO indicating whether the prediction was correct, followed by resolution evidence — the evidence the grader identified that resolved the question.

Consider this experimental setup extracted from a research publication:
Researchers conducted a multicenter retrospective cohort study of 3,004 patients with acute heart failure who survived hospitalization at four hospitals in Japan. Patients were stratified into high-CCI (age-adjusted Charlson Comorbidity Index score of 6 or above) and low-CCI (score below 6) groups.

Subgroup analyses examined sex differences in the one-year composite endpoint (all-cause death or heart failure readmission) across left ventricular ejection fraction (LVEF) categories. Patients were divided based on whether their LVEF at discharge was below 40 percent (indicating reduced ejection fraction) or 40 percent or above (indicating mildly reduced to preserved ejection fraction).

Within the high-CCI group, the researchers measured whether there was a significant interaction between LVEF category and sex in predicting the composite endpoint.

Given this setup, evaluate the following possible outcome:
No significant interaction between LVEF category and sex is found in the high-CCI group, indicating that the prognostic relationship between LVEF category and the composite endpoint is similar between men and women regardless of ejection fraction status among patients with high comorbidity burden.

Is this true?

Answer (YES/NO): YES